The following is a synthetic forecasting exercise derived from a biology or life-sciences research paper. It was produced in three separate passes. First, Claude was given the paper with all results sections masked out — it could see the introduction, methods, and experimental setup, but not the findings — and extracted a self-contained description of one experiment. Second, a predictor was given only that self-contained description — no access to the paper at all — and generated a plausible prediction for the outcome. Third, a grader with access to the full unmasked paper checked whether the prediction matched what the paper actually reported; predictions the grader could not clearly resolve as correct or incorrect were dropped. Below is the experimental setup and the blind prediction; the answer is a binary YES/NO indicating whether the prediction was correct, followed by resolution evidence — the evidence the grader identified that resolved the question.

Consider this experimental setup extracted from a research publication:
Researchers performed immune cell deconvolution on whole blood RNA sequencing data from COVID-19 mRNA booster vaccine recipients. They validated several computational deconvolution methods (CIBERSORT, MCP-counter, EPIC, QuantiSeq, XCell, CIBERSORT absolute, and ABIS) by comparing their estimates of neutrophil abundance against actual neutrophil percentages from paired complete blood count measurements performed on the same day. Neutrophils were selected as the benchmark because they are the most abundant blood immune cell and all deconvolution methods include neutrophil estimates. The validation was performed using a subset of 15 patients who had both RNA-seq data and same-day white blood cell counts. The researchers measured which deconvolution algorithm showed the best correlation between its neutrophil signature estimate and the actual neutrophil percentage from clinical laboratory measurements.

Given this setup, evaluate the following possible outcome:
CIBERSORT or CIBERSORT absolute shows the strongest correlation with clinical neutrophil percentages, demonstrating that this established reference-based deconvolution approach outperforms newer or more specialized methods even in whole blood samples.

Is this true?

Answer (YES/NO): YES